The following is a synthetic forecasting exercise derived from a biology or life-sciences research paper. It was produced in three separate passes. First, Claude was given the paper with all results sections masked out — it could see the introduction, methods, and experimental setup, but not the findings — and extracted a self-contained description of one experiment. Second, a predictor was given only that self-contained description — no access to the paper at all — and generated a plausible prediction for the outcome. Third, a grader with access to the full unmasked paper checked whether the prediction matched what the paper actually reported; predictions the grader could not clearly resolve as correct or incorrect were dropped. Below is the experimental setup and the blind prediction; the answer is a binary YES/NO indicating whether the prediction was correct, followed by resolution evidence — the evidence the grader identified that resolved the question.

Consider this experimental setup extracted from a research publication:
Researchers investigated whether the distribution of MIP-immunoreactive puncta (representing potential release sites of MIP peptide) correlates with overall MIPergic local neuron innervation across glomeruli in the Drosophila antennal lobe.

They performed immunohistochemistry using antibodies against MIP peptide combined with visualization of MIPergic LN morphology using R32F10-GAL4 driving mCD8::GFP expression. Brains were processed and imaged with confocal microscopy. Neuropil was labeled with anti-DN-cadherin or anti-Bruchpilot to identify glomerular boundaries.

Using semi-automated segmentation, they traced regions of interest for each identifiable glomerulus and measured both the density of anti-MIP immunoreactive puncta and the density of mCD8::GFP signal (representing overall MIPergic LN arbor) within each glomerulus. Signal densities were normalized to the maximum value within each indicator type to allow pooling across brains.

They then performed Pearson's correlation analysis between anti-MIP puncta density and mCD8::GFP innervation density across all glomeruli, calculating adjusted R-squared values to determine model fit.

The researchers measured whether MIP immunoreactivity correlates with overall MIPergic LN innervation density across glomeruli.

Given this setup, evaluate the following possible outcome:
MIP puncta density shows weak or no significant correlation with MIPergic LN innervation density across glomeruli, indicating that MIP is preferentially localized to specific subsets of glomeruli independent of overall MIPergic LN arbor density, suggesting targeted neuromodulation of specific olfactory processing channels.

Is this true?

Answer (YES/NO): NO